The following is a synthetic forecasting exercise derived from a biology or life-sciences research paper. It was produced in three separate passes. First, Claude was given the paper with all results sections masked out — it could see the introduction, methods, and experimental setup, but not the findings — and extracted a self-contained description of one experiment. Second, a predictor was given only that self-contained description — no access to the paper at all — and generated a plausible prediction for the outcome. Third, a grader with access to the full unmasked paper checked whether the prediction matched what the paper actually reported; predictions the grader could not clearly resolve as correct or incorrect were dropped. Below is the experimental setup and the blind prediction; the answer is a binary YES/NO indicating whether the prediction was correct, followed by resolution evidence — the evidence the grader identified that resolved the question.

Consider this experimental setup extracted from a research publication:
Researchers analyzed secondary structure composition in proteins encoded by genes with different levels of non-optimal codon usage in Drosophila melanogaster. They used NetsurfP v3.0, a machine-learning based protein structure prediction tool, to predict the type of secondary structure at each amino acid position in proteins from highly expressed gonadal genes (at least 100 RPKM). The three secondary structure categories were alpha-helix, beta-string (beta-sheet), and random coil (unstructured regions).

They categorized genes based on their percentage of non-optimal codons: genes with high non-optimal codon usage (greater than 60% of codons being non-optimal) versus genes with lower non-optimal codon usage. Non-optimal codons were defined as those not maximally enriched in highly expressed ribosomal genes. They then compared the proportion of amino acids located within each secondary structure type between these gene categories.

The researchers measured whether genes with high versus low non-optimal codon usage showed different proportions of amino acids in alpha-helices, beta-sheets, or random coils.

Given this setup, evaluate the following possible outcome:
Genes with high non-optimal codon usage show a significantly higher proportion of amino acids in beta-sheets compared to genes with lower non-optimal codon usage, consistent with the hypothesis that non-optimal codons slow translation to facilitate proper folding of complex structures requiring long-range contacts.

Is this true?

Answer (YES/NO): NO